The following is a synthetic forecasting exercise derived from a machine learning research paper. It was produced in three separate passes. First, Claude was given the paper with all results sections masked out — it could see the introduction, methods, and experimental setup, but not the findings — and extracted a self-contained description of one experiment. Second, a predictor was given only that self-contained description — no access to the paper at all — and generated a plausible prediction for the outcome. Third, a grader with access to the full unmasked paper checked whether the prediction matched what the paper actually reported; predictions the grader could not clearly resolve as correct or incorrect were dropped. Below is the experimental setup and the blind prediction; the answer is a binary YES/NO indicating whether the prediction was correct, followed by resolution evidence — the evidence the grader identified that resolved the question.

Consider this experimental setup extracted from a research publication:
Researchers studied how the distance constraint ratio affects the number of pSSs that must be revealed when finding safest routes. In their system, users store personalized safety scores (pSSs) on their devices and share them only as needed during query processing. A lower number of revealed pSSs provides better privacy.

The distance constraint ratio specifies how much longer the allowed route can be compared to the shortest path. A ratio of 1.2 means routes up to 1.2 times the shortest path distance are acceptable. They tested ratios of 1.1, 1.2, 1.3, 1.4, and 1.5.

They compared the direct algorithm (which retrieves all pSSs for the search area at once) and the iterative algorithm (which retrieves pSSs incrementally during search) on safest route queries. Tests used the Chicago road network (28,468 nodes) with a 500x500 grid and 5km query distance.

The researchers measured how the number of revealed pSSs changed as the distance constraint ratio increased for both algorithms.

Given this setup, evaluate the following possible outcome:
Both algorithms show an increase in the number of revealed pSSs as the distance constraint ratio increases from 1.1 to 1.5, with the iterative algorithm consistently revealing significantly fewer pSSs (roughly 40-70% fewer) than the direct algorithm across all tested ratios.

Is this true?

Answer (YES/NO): YES